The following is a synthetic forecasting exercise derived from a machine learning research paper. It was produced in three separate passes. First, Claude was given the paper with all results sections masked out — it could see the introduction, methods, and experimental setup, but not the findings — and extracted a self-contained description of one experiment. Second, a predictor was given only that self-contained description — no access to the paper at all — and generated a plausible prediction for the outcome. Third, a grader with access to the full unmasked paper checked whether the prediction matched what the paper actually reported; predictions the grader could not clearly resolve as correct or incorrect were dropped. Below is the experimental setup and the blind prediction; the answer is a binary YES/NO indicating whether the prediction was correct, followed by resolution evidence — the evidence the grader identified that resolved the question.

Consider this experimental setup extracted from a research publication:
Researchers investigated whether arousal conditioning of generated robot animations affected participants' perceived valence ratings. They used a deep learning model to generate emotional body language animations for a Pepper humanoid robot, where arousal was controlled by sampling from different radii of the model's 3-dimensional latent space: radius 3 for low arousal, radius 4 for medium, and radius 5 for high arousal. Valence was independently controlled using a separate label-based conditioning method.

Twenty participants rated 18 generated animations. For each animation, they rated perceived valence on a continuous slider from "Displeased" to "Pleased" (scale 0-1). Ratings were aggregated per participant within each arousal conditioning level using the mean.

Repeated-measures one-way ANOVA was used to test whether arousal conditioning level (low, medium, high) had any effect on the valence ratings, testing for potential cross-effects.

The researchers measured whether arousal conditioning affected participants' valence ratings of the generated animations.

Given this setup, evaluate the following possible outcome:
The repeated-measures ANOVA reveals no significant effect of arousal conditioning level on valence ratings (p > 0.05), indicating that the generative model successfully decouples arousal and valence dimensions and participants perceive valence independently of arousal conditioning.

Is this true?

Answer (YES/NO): NO